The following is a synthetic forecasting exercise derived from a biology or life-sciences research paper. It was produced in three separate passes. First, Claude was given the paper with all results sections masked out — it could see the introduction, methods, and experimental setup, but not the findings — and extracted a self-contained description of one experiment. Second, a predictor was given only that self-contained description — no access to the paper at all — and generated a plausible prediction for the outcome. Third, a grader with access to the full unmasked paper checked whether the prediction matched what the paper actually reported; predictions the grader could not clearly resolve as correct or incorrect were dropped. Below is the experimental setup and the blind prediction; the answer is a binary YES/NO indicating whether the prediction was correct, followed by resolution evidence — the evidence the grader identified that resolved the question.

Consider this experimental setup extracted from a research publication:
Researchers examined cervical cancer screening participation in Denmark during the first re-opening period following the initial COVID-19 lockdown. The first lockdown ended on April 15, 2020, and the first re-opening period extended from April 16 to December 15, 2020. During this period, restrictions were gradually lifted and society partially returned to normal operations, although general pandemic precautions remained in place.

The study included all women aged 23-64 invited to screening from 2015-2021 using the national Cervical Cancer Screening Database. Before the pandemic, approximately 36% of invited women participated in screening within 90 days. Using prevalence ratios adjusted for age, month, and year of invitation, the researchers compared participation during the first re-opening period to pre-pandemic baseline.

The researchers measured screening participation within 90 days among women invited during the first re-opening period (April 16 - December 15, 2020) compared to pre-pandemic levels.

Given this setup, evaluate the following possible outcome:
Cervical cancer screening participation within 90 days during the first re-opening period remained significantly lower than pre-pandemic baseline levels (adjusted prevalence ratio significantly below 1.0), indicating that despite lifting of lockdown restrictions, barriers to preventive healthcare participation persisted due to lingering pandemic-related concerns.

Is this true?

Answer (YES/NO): NO